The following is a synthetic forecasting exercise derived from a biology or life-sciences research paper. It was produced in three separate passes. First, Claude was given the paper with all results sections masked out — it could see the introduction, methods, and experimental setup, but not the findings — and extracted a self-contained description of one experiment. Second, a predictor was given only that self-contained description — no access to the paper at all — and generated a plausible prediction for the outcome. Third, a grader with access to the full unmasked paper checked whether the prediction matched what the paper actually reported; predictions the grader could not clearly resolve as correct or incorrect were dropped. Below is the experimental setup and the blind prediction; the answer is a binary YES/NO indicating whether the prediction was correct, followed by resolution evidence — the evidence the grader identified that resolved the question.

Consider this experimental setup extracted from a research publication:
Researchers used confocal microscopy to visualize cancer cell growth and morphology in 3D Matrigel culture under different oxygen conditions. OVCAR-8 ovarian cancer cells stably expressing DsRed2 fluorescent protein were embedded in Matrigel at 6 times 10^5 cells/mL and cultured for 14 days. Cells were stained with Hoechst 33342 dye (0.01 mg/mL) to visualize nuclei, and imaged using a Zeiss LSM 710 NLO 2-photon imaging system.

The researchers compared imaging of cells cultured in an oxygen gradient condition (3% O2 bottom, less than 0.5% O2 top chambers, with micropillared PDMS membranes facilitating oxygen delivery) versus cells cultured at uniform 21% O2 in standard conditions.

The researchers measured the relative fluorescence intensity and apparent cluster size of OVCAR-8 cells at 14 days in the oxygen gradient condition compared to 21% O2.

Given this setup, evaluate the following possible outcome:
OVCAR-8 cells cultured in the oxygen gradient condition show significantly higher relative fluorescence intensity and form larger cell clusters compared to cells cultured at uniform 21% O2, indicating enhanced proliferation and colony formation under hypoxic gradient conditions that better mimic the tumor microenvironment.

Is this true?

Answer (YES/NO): NO